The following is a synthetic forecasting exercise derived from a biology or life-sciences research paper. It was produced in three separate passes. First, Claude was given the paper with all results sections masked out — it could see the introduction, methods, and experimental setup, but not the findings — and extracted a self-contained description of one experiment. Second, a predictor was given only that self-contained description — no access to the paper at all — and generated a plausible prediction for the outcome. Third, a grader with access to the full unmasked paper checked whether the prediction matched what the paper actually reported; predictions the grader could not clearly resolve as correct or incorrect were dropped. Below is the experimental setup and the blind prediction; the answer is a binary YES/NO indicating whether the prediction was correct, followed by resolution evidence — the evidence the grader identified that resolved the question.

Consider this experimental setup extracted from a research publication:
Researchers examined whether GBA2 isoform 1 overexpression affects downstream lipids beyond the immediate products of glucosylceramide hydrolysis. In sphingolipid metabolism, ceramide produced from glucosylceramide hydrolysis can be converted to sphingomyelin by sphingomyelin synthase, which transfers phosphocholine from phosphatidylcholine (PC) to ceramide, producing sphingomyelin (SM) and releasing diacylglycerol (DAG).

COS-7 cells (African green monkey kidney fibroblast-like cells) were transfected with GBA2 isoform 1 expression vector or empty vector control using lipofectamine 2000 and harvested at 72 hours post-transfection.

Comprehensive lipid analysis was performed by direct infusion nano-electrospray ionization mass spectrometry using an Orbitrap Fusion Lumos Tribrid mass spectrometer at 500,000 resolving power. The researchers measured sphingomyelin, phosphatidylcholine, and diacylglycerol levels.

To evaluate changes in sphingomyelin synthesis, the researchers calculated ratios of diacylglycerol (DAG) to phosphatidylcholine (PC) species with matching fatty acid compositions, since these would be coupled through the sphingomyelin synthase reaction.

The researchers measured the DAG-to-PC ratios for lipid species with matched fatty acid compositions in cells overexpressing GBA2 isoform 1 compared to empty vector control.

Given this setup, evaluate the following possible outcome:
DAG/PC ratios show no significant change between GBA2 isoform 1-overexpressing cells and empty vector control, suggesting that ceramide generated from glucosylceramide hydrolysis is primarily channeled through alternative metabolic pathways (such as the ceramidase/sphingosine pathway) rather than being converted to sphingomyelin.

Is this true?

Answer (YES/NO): NO